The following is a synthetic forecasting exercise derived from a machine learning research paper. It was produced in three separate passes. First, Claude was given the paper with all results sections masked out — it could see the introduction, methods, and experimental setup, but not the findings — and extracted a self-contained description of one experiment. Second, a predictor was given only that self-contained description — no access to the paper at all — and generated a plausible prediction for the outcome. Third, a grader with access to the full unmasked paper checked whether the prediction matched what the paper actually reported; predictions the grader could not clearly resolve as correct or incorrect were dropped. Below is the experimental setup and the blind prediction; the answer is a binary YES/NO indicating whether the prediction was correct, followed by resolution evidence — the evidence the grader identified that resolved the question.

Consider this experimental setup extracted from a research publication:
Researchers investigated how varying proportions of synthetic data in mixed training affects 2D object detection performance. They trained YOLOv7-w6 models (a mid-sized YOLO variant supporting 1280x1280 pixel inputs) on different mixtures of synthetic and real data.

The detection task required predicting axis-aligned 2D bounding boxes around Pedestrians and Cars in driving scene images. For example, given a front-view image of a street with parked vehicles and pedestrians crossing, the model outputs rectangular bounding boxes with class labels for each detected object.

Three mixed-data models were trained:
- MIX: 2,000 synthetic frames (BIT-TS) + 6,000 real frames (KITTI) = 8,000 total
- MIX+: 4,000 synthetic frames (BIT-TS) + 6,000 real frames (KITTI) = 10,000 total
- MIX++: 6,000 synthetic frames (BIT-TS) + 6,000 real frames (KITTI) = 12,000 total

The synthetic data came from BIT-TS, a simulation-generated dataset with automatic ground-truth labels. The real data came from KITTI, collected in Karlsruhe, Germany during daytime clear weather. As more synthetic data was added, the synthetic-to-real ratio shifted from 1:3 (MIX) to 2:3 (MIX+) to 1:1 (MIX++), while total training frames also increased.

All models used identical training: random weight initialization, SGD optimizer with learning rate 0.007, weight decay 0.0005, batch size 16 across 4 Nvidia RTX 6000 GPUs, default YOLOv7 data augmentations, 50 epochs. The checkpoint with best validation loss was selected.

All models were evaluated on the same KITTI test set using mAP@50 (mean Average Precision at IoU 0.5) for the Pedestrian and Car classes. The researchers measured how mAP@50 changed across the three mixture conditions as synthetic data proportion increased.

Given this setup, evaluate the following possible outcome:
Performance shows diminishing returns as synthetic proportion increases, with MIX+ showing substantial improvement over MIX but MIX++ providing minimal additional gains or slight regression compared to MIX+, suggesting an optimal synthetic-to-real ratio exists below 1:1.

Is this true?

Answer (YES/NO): NO